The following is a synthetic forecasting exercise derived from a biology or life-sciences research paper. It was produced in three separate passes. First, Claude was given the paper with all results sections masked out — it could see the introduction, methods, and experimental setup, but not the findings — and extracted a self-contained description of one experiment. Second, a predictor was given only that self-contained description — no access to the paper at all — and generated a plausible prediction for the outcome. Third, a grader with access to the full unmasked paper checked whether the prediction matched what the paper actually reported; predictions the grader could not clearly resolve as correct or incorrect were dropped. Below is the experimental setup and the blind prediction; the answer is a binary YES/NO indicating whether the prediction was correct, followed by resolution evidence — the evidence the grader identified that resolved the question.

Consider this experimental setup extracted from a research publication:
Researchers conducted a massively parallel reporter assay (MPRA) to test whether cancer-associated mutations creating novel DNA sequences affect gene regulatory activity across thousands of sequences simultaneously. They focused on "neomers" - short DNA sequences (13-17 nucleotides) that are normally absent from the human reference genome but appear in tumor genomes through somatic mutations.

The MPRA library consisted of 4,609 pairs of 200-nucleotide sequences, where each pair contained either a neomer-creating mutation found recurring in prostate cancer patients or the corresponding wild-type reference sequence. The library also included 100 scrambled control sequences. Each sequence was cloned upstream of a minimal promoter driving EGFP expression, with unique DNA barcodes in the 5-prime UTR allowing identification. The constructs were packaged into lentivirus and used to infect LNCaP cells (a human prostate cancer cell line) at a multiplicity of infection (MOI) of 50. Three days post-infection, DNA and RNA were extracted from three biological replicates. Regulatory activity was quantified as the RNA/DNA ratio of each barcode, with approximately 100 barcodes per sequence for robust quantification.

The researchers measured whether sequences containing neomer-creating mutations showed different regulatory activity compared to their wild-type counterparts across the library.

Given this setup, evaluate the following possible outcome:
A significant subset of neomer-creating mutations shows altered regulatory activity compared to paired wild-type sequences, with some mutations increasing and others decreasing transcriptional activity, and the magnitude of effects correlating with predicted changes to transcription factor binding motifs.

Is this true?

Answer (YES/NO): NO